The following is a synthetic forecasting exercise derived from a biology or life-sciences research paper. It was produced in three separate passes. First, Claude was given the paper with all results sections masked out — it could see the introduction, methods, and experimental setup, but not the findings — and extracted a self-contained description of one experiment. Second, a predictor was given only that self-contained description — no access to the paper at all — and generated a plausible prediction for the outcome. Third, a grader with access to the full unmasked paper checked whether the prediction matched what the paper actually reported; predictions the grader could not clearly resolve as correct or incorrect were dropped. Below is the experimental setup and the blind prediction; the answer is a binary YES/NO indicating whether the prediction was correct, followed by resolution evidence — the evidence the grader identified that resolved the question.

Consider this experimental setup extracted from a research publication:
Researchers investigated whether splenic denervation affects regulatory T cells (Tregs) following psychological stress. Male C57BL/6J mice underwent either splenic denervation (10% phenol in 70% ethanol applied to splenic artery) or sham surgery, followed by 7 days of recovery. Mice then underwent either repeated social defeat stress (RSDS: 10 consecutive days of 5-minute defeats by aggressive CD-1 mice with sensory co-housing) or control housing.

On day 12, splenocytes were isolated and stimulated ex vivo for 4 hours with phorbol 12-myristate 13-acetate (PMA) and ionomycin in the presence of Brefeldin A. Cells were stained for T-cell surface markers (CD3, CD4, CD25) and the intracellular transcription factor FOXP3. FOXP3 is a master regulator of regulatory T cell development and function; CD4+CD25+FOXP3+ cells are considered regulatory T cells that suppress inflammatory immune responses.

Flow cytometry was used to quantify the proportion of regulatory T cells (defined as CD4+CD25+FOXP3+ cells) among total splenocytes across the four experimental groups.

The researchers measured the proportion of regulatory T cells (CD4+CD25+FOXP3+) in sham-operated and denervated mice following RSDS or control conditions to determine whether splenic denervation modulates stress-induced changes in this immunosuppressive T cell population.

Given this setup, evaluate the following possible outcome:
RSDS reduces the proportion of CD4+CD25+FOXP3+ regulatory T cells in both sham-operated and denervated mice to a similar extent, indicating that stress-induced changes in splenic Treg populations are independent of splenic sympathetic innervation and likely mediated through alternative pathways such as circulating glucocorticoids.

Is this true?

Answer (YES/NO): NO